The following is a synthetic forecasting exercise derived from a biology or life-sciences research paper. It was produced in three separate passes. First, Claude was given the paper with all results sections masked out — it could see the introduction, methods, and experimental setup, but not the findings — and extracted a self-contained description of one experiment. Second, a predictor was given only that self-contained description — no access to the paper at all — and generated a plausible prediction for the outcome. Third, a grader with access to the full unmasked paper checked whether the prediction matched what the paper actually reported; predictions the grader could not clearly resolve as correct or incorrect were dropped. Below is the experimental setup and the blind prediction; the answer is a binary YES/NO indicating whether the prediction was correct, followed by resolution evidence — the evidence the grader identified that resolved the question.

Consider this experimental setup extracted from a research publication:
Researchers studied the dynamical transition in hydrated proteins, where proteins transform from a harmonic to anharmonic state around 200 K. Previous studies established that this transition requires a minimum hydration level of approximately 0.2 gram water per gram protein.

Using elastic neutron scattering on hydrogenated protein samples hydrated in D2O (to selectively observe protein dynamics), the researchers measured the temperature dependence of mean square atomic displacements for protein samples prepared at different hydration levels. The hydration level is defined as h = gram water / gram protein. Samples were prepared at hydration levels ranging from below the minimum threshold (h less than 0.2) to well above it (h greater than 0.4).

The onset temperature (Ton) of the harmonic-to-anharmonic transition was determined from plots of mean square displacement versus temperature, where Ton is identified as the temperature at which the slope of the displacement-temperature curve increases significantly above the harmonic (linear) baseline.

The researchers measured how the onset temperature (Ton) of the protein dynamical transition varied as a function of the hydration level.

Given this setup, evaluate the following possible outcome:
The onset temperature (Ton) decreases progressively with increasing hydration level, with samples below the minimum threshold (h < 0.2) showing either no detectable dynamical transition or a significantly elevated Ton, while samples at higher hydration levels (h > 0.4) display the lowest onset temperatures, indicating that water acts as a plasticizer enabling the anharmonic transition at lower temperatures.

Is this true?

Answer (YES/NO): YES